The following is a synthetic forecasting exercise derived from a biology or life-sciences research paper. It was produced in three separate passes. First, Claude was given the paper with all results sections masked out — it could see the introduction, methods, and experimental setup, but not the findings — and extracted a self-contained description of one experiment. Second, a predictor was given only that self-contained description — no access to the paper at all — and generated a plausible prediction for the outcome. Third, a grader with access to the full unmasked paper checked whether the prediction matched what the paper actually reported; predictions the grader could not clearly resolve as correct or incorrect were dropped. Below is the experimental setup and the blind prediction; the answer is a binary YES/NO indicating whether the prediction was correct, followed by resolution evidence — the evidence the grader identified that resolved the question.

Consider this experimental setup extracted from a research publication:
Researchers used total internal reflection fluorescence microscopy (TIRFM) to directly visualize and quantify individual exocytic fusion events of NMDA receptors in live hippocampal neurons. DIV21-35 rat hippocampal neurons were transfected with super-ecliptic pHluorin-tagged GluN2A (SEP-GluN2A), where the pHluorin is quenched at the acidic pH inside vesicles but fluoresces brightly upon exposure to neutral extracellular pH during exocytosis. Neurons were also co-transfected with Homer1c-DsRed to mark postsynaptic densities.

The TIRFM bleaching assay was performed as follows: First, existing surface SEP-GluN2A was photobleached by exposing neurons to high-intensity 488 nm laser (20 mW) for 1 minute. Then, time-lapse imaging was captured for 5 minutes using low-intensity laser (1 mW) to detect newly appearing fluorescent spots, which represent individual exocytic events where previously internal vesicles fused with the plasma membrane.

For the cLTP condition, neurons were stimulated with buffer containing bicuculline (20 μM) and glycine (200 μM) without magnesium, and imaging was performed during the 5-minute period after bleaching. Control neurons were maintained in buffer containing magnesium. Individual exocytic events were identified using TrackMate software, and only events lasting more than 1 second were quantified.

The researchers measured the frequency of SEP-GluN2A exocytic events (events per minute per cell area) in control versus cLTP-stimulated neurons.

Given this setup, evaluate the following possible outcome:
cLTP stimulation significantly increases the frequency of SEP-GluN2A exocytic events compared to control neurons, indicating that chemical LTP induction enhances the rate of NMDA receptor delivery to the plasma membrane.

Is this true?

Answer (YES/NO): YES